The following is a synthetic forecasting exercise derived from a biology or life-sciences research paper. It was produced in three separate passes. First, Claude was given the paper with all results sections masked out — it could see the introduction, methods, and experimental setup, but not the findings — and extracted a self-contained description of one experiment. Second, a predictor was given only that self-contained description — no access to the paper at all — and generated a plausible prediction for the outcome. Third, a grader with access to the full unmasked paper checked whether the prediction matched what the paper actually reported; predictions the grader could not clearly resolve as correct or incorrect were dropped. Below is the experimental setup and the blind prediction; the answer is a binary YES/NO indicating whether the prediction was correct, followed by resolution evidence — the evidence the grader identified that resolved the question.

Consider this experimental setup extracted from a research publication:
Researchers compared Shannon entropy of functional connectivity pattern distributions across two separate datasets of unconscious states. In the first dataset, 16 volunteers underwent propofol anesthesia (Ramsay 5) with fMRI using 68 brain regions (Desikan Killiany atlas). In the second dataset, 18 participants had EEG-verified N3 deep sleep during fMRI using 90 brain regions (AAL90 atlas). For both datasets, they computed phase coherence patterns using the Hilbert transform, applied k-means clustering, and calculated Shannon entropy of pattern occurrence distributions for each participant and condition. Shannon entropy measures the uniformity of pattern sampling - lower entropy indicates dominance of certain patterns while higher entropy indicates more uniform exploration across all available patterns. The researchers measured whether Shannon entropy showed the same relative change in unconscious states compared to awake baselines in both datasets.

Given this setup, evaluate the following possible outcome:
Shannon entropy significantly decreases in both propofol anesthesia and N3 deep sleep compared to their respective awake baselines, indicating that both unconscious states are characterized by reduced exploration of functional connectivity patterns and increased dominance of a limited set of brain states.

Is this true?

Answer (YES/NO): YES